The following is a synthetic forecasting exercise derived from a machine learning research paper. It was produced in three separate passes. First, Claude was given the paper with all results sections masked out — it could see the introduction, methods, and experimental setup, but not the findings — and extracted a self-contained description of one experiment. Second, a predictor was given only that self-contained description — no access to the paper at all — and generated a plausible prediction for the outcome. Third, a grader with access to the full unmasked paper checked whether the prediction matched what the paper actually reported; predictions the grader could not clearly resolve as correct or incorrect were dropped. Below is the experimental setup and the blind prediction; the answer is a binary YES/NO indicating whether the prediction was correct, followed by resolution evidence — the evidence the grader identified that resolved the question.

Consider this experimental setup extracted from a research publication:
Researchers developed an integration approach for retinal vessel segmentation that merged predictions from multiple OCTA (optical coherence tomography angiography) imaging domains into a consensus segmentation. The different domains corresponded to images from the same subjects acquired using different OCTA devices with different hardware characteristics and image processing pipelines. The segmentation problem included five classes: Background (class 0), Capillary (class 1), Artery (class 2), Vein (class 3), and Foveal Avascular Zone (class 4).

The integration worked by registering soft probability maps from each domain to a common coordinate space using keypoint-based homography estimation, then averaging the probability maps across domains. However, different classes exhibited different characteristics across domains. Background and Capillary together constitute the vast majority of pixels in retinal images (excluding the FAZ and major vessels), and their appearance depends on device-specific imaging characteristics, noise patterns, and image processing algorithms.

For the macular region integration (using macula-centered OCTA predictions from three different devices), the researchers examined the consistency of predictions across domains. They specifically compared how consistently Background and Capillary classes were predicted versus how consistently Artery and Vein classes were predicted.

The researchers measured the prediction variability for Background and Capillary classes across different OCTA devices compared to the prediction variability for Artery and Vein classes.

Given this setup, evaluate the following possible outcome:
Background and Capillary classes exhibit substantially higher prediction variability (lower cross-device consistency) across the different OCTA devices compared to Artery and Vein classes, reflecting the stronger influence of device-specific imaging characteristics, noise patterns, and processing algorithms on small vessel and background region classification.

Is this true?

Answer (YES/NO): YES